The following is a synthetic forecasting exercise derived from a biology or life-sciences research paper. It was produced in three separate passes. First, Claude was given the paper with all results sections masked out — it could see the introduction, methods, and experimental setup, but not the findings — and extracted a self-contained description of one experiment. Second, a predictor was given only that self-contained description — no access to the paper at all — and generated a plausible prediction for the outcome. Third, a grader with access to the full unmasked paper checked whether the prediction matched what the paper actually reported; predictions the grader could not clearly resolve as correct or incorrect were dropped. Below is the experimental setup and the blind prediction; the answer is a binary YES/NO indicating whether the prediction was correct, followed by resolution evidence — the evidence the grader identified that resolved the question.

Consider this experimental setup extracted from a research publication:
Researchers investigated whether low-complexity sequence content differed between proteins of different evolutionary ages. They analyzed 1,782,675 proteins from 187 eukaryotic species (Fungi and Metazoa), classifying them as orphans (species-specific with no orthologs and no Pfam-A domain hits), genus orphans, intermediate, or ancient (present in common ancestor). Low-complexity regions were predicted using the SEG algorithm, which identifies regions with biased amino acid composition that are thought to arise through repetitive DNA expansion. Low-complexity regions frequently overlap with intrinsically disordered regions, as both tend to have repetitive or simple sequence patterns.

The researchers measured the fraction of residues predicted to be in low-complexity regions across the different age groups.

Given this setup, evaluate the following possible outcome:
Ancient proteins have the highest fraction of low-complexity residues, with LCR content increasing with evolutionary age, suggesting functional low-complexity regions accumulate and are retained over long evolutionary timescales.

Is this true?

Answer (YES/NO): NO